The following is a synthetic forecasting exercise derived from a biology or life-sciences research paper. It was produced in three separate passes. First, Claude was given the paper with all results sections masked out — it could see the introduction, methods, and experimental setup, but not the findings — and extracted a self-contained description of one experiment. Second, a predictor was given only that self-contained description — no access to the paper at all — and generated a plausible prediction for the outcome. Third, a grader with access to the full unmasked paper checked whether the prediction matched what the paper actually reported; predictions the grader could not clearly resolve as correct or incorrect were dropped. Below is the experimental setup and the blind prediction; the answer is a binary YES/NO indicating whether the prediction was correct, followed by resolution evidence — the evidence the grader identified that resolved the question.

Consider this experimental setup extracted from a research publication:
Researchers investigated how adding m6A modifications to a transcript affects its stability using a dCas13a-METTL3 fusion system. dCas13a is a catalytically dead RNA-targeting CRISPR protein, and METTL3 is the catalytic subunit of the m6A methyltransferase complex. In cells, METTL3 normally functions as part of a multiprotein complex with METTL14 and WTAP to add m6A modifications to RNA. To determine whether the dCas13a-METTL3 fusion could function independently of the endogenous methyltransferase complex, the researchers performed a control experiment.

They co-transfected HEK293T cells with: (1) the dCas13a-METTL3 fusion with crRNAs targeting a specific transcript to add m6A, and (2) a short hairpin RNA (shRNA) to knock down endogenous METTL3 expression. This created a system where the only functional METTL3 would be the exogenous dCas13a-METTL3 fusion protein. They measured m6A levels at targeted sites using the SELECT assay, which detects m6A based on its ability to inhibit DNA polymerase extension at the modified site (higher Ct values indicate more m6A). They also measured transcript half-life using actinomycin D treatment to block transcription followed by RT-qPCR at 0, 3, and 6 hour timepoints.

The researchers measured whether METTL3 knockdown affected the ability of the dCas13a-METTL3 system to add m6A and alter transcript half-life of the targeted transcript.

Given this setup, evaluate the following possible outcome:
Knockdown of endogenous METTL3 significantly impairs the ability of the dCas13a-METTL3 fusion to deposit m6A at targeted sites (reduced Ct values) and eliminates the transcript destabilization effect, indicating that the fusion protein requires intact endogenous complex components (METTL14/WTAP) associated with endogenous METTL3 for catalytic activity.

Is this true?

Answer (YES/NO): NO